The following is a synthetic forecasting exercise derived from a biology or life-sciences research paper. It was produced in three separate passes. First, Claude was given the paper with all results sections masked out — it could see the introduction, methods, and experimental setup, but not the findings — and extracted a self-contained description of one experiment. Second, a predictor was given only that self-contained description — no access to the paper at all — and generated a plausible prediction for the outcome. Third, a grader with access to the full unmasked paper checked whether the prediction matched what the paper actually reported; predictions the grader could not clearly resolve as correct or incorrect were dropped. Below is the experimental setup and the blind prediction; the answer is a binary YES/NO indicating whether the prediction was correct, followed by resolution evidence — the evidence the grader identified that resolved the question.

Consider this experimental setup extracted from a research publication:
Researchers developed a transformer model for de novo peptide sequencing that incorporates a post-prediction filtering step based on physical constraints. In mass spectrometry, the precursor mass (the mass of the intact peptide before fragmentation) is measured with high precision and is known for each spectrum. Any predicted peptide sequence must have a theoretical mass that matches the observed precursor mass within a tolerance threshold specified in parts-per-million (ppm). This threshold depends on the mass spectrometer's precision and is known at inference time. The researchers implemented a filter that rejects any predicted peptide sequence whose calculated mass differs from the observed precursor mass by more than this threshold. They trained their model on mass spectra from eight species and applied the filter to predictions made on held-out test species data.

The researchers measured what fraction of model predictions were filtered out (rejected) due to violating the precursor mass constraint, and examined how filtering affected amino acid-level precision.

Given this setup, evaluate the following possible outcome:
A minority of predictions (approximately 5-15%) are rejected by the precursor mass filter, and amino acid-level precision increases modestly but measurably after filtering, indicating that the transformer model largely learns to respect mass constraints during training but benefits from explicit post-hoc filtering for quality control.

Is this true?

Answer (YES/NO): NO